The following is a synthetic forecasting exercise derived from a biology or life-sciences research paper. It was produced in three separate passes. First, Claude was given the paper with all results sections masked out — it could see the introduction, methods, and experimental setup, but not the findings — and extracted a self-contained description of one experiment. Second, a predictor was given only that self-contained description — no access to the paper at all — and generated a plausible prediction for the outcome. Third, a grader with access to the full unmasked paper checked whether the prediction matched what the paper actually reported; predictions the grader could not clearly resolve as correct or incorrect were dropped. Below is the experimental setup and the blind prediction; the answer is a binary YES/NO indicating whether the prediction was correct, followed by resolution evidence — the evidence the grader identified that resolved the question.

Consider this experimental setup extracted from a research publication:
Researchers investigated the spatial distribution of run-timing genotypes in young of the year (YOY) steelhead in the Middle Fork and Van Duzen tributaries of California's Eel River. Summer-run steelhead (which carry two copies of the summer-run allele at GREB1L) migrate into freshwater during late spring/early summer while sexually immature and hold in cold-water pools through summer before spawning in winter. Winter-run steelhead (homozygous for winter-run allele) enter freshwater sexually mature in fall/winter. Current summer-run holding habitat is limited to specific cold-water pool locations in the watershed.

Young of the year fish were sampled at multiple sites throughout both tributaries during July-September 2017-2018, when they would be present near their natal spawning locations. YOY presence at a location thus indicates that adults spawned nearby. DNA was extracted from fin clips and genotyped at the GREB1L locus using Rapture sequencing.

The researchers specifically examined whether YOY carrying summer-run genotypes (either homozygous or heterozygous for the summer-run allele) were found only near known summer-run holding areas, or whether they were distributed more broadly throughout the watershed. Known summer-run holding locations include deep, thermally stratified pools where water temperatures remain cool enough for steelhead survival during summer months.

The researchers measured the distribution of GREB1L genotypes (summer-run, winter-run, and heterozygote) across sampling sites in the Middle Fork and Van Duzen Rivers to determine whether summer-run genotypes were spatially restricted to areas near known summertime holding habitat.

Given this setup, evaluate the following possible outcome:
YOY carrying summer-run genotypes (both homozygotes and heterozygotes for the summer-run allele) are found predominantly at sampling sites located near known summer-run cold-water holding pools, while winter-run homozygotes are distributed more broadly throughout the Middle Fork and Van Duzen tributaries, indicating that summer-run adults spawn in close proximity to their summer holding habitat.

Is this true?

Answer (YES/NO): NO